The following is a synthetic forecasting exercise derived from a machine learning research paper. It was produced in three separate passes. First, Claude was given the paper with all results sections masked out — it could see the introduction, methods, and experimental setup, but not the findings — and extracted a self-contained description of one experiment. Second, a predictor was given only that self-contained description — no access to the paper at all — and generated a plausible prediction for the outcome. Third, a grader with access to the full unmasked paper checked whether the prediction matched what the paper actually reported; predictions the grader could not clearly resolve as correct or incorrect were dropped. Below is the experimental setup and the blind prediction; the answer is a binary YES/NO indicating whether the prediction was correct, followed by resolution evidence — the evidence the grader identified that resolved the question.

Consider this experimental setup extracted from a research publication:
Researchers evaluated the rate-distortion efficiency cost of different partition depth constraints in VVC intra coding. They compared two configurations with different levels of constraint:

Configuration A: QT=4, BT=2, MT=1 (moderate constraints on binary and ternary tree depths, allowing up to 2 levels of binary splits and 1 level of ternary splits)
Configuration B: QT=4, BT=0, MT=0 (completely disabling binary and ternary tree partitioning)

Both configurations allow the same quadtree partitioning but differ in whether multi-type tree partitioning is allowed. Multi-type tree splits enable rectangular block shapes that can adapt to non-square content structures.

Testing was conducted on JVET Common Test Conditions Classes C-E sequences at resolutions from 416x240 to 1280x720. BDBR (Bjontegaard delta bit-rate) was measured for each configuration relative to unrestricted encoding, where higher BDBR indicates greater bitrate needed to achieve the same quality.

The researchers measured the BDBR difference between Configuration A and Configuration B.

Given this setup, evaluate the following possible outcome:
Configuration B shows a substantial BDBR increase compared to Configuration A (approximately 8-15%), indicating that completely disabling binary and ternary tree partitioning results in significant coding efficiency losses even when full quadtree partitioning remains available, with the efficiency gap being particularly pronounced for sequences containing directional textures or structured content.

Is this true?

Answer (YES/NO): NO